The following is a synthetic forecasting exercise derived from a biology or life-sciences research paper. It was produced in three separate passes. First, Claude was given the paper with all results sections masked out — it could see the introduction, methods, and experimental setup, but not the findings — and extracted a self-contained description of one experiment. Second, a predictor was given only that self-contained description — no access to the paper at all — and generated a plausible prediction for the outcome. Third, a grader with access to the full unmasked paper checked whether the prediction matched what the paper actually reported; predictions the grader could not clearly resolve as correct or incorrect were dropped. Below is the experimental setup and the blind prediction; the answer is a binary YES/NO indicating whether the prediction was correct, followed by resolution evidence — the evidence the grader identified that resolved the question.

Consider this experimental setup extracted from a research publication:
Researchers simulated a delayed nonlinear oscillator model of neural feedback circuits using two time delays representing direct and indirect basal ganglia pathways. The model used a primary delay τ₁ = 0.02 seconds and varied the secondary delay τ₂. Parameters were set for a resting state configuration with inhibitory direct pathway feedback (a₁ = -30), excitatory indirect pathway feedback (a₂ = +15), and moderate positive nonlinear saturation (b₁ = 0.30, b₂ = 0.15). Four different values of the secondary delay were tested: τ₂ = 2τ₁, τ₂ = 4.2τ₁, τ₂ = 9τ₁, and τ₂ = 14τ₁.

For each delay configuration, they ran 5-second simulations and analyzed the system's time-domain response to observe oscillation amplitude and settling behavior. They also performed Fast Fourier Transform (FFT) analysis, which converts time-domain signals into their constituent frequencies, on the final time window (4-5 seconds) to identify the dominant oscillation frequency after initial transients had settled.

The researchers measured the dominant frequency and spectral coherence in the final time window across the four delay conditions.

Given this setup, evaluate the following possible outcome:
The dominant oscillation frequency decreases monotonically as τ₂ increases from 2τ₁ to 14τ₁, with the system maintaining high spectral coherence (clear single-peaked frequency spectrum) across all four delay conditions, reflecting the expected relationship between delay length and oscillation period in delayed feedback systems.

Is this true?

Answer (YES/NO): NO